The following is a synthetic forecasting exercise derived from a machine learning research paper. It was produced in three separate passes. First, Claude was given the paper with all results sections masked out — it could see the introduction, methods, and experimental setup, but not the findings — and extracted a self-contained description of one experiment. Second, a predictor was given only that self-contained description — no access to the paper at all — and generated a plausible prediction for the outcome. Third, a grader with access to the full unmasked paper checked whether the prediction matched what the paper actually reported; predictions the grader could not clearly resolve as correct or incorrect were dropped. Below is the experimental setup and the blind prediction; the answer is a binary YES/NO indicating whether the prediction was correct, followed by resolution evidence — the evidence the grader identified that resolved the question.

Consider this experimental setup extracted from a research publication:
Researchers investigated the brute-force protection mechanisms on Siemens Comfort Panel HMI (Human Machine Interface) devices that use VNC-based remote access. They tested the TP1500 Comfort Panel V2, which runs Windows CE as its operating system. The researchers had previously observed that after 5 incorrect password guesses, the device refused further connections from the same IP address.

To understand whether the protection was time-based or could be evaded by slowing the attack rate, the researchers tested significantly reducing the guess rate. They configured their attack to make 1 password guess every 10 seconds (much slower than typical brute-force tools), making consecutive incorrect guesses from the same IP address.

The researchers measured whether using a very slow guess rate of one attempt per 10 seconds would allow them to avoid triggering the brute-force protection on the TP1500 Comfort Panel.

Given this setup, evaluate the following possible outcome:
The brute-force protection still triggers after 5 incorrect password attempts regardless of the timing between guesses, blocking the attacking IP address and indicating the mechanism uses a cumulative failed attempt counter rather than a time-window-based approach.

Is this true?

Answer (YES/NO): YES